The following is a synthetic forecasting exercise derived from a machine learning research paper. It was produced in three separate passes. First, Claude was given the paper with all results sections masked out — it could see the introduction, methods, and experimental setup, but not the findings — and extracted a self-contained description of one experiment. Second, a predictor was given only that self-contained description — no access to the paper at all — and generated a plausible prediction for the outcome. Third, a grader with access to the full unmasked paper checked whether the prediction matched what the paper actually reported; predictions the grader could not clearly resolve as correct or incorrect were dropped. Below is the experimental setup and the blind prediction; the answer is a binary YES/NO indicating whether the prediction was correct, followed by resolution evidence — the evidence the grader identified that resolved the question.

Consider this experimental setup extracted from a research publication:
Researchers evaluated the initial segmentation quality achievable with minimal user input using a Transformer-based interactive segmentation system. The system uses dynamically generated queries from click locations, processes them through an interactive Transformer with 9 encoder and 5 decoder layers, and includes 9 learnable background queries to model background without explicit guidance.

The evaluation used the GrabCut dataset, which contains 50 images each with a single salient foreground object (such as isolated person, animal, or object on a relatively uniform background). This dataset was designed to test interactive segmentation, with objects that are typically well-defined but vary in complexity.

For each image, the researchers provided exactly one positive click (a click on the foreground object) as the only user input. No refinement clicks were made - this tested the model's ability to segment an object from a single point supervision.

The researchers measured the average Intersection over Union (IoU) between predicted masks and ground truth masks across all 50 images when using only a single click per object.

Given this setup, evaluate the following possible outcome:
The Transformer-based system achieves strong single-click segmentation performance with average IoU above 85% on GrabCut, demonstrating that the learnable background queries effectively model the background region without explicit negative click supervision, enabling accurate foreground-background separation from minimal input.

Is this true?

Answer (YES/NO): NO